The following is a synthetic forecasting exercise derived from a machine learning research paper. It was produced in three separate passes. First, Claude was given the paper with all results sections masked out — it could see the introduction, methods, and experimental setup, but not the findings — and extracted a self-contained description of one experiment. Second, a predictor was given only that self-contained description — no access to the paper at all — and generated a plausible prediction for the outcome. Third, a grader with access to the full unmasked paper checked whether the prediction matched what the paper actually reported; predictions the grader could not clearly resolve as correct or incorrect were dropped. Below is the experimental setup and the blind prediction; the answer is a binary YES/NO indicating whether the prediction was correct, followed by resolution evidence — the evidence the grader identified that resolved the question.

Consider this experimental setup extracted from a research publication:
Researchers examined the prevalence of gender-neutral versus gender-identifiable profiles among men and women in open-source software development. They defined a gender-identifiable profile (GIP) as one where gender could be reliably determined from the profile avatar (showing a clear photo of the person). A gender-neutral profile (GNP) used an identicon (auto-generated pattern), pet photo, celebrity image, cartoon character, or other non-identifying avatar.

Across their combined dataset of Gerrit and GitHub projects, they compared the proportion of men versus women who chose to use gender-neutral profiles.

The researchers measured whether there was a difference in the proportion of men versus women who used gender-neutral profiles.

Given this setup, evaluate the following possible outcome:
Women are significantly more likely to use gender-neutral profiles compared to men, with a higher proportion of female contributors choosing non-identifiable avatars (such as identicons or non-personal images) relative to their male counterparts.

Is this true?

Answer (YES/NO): YES